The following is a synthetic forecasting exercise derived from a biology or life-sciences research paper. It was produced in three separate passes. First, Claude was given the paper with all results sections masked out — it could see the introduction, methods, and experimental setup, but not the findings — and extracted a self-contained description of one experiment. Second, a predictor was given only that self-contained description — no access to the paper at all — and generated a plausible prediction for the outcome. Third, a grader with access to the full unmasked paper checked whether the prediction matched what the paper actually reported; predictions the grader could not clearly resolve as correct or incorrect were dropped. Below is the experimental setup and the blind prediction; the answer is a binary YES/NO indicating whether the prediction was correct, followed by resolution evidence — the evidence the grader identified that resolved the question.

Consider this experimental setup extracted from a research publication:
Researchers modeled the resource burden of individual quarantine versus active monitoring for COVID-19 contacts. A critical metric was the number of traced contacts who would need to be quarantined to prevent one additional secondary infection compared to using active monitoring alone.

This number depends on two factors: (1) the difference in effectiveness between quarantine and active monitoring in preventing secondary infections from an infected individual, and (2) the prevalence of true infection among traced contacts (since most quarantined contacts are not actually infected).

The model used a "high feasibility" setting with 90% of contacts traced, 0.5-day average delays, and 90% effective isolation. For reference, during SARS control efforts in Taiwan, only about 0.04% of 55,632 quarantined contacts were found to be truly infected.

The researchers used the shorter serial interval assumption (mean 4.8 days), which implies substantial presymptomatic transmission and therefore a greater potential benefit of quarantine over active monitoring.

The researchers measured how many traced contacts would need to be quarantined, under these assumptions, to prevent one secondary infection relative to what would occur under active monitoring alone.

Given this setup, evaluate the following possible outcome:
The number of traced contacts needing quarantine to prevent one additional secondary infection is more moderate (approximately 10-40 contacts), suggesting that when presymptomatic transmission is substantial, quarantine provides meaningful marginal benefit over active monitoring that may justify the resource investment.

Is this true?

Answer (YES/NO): NO